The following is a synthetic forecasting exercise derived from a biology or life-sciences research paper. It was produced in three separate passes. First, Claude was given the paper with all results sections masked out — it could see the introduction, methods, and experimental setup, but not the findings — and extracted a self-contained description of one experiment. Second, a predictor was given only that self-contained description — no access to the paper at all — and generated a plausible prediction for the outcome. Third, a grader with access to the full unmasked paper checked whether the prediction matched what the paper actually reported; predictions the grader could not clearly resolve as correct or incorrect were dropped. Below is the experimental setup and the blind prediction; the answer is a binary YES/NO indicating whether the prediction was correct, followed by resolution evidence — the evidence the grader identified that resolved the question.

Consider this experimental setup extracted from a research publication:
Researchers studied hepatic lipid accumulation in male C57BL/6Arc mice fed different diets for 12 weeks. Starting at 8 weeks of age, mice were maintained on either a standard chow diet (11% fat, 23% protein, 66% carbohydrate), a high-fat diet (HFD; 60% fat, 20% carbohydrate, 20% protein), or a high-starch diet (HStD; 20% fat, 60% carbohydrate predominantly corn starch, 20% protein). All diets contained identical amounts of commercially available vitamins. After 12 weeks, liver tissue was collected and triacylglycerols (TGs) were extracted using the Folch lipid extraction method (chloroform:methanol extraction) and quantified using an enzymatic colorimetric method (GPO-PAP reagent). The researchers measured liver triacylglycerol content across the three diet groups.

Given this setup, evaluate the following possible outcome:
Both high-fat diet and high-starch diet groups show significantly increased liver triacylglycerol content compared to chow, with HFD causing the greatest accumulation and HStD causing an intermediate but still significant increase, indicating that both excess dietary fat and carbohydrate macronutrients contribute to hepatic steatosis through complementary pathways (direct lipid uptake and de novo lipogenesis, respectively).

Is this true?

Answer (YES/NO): NO